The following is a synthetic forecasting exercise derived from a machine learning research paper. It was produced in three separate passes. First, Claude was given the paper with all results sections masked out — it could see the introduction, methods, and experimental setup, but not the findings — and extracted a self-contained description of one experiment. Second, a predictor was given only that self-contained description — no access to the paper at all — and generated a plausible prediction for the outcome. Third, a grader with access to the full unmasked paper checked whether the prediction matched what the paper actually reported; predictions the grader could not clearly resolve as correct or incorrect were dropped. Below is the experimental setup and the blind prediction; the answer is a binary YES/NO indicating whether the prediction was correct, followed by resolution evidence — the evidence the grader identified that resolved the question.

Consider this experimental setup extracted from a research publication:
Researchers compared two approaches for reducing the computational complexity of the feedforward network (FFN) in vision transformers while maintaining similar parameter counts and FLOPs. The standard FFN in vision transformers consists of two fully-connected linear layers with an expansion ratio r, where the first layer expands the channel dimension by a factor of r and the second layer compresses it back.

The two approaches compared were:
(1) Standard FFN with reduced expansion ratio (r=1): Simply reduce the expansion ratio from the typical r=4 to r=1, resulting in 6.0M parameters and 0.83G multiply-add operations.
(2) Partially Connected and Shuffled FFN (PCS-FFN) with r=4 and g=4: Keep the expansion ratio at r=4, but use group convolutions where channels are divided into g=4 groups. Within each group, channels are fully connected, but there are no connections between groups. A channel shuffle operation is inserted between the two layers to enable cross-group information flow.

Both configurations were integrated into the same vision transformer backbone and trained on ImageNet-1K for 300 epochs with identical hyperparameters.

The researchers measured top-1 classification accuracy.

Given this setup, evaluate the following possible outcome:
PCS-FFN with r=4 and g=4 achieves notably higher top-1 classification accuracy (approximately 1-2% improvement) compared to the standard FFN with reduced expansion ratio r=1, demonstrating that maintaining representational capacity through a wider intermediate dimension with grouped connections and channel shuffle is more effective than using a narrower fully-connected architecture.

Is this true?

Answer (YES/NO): NO